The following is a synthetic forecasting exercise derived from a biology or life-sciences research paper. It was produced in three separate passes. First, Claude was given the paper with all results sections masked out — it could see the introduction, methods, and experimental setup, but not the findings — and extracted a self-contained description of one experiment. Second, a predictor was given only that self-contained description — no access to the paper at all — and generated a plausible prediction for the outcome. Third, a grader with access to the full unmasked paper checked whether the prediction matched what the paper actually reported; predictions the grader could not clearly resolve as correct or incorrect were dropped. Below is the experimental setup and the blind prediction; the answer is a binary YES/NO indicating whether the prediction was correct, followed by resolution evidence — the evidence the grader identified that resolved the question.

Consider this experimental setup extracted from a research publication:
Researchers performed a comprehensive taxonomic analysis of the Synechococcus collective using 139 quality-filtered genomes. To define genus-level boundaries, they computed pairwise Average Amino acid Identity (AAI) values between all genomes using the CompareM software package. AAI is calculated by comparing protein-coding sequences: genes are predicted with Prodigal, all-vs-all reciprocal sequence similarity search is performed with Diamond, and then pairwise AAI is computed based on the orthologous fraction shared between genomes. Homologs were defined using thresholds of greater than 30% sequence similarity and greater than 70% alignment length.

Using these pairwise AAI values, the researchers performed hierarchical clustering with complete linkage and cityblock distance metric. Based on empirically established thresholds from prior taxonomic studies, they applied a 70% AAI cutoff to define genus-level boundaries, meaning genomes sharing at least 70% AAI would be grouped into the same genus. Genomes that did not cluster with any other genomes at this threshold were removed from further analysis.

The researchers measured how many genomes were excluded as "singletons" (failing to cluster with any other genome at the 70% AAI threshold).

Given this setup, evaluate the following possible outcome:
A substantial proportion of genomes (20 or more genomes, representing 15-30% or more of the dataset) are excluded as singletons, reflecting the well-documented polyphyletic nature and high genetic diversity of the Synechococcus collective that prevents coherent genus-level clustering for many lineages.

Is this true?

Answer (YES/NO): NO